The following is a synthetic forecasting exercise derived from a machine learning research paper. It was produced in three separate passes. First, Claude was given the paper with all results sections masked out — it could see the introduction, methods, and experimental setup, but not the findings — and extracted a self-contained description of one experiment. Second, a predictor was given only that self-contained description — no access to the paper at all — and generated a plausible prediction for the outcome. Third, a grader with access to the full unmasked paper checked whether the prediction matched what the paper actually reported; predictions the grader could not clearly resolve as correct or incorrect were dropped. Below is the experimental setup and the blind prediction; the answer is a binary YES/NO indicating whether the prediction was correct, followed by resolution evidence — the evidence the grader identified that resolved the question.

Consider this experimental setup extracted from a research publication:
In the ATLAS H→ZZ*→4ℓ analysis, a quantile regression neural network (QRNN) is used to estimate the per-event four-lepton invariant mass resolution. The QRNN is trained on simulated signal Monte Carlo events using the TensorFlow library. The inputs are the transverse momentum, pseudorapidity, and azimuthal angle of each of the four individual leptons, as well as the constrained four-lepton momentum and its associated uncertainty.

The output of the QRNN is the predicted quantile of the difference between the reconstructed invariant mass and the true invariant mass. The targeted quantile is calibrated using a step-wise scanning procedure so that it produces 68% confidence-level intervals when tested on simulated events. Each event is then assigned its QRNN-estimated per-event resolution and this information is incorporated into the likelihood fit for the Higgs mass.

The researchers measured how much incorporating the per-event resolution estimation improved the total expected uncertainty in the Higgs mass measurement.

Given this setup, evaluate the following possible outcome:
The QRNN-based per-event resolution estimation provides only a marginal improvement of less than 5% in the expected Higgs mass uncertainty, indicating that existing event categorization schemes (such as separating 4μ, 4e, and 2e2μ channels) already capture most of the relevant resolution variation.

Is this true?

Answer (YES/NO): YES